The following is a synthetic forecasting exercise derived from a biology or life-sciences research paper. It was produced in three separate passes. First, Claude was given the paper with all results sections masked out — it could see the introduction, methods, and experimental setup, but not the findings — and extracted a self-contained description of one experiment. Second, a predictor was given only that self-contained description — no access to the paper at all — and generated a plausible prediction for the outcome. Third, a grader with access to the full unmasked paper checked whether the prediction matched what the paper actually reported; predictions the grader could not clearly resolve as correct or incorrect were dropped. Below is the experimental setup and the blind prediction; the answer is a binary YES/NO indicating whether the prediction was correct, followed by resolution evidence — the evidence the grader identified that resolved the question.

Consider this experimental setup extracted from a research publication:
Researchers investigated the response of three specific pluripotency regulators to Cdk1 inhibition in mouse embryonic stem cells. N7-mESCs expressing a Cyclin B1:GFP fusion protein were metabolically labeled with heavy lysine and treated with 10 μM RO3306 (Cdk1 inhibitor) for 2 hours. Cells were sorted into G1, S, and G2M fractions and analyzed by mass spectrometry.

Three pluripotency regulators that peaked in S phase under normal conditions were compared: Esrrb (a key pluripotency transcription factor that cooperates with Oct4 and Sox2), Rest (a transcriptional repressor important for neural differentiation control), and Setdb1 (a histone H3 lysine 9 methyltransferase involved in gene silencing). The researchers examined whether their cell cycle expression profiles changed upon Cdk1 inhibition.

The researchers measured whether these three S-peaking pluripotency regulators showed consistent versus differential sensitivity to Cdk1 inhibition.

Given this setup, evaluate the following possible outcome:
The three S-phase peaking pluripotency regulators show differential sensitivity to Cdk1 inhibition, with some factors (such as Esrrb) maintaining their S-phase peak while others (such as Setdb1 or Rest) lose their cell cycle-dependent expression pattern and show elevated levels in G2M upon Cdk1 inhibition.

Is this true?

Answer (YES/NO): NO